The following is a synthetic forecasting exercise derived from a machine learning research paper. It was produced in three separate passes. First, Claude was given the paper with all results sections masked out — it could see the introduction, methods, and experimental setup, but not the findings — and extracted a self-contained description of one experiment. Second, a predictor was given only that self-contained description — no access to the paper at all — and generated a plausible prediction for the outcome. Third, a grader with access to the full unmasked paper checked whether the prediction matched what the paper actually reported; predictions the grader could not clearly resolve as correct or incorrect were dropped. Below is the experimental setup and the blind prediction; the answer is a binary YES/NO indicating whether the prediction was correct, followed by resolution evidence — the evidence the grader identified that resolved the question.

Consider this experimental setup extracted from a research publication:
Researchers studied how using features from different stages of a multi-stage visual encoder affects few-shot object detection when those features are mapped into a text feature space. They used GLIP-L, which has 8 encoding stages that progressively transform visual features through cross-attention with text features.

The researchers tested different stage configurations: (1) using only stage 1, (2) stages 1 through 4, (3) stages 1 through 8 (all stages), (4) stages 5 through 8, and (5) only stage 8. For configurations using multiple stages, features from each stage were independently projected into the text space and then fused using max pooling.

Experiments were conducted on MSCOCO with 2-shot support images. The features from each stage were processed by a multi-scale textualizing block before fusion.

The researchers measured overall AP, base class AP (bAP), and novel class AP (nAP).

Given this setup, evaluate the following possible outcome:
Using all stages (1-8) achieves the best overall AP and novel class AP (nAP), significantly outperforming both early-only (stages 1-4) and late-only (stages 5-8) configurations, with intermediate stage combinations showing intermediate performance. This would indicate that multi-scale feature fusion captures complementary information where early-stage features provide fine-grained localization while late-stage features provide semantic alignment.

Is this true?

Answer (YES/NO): NO